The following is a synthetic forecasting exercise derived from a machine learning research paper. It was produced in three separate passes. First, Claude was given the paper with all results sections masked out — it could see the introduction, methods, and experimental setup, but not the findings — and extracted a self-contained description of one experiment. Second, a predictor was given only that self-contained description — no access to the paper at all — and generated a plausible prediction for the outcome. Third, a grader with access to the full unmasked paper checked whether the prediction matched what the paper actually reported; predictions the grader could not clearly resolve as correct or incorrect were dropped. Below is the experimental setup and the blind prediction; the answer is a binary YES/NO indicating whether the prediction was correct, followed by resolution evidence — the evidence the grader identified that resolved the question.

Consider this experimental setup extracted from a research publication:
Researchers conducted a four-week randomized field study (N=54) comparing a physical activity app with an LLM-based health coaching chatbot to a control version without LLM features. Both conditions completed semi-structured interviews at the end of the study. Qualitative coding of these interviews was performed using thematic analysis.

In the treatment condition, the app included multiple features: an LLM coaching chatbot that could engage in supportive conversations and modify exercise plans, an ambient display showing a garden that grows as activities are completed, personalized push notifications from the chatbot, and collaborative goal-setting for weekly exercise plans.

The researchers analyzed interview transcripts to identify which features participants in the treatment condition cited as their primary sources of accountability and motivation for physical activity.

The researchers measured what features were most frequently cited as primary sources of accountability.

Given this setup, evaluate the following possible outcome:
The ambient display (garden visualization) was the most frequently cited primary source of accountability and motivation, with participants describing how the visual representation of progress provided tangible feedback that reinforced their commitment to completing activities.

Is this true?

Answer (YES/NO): NO